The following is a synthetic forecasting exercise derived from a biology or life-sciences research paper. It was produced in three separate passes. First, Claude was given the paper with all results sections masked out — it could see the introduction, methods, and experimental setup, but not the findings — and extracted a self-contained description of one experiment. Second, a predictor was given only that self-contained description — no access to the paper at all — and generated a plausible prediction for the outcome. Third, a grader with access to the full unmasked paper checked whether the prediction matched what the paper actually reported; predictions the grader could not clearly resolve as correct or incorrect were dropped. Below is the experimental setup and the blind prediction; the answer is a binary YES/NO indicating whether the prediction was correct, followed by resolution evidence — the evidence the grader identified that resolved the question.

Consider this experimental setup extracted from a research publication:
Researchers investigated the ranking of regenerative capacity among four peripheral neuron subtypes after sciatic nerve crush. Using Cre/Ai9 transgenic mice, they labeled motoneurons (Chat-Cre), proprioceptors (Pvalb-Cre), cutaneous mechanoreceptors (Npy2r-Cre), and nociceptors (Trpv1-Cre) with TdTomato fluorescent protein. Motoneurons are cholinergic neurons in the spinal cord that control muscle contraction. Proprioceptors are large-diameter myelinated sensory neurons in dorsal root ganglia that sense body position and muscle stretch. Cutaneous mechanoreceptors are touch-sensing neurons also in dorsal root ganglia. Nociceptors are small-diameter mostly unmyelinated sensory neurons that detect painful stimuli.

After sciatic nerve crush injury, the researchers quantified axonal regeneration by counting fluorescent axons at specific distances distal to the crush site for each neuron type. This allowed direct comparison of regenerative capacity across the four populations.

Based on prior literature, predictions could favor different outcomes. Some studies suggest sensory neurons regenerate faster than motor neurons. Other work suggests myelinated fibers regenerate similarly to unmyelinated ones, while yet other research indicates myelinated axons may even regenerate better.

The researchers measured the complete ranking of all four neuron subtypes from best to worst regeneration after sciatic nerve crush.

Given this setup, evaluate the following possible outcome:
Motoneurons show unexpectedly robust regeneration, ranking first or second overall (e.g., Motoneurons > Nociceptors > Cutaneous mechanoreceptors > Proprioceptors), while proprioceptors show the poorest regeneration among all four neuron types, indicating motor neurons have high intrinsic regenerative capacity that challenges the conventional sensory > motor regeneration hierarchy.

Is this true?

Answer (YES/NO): YES